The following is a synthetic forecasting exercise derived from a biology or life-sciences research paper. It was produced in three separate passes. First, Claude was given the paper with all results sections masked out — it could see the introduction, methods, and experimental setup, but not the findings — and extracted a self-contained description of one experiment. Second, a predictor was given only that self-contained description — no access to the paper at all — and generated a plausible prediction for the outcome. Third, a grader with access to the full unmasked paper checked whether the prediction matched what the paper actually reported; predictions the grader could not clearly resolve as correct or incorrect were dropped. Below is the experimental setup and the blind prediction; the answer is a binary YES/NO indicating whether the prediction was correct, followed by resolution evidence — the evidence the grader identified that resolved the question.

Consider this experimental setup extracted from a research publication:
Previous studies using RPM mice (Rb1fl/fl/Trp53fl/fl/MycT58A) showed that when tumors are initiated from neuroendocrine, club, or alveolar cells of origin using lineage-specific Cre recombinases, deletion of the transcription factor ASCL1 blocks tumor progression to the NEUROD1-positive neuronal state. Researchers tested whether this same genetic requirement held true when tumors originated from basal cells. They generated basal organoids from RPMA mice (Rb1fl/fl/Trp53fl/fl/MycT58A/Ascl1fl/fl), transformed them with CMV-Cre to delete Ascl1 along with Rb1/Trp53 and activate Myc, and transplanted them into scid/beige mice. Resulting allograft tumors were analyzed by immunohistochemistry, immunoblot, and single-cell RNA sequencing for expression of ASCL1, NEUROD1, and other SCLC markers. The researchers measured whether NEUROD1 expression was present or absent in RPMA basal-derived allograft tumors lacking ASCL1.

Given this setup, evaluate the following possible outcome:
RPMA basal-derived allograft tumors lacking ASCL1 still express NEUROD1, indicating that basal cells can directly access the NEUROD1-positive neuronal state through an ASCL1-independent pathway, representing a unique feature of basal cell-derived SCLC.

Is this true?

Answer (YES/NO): YES